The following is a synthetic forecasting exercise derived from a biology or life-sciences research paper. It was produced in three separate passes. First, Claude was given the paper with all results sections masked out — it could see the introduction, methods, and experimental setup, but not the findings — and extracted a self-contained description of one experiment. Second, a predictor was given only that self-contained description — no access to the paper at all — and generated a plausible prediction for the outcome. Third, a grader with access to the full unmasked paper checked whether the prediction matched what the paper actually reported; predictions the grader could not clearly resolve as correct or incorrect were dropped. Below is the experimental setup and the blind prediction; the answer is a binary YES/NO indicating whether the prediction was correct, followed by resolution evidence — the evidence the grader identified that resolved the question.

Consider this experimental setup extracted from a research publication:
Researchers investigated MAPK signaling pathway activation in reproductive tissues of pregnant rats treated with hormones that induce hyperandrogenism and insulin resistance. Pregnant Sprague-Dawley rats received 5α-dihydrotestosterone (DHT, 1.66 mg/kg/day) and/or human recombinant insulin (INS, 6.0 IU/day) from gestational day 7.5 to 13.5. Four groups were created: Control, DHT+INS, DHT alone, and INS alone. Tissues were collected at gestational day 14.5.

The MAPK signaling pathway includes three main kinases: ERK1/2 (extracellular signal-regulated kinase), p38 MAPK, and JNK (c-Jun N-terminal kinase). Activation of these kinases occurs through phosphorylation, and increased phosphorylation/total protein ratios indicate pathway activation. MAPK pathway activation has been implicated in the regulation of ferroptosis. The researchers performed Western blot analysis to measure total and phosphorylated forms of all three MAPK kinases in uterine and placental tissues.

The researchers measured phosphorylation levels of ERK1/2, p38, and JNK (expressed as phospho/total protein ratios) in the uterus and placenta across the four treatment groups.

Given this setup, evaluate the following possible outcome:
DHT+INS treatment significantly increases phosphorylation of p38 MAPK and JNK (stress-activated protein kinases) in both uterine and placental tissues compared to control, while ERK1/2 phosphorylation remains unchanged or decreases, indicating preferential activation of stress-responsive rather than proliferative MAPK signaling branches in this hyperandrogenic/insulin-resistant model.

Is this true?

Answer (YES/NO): NO